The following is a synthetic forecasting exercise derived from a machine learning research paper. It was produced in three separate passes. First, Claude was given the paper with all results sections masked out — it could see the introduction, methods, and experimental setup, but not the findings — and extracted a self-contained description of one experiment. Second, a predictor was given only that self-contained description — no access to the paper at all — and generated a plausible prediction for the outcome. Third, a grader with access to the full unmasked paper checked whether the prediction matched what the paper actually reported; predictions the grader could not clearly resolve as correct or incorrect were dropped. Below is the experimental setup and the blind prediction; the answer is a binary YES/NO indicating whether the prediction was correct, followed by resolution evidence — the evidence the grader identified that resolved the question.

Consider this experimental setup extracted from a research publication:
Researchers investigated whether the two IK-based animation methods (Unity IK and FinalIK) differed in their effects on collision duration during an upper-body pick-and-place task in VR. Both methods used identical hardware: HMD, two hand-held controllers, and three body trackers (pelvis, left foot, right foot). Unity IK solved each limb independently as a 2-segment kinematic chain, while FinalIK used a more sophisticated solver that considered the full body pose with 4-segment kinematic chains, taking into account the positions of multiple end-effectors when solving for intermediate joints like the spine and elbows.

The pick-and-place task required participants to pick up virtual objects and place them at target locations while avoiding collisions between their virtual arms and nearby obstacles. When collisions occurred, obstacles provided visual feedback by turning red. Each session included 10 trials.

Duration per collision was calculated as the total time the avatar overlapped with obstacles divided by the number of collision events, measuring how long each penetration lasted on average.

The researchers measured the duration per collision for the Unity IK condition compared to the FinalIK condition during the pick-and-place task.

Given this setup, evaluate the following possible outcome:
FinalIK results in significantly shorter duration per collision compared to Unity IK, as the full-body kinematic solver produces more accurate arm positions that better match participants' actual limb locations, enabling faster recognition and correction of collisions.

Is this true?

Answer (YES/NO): NO